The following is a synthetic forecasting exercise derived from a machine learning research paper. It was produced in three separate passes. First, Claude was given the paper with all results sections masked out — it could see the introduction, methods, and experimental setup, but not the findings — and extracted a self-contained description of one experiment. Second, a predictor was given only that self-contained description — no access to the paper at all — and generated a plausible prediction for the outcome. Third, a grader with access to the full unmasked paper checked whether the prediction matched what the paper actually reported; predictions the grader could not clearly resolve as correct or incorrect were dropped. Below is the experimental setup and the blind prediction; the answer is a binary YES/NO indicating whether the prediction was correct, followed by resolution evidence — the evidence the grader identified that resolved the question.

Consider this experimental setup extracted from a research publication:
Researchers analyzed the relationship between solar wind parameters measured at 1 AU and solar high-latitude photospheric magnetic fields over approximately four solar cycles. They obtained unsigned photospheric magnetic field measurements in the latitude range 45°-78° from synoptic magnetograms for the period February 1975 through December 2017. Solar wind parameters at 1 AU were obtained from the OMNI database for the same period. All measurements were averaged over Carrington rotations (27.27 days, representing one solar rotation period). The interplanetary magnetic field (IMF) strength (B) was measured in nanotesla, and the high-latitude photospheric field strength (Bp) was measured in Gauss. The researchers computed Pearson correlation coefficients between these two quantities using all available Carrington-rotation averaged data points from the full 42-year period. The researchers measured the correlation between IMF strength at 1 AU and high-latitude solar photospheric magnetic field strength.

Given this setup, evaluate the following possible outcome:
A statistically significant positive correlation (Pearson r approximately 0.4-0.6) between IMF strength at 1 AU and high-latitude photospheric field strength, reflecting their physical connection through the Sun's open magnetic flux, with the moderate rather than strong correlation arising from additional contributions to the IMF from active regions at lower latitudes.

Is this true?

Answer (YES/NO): YES